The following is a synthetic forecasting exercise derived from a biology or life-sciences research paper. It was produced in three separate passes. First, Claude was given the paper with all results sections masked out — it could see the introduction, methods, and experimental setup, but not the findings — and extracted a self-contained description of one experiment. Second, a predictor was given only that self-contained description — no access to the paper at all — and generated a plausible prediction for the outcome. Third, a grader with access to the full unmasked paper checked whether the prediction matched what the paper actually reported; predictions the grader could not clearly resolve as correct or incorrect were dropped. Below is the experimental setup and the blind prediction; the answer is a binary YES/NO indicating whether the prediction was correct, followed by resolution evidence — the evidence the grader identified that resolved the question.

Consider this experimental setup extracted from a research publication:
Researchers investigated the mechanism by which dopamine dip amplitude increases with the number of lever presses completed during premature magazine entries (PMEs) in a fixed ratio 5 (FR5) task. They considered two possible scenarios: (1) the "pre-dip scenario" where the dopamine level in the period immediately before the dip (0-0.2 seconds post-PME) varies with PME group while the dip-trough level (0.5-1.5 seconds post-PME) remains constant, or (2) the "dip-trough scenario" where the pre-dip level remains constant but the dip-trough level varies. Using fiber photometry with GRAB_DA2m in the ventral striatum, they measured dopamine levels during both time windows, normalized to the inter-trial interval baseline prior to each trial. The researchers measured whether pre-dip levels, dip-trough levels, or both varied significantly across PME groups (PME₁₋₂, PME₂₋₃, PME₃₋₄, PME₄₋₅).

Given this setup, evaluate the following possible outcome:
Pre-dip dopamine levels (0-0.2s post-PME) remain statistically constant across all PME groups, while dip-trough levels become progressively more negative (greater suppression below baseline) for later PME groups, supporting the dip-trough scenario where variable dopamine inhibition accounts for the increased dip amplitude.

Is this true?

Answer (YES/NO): NO